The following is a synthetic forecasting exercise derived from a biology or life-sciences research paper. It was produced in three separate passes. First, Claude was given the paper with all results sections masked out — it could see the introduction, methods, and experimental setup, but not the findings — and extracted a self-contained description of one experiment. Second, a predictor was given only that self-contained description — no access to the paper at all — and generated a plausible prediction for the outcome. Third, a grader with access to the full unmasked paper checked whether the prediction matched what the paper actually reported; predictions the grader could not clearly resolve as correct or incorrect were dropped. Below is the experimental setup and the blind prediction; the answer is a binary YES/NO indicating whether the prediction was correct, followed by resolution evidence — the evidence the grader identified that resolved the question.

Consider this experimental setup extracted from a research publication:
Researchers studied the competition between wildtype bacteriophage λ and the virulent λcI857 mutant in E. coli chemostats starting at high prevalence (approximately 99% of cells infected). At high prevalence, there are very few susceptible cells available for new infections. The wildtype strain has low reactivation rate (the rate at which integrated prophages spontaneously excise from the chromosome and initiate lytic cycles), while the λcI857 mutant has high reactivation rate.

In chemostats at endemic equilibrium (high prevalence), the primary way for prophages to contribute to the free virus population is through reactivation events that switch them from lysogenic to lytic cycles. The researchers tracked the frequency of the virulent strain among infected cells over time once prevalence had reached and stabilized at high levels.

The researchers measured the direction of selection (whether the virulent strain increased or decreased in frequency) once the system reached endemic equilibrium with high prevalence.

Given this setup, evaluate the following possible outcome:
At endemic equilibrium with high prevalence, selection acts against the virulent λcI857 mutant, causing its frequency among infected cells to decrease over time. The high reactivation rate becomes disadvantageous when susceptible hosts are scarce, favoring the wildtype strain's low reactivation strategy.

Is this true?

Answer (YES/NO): YES